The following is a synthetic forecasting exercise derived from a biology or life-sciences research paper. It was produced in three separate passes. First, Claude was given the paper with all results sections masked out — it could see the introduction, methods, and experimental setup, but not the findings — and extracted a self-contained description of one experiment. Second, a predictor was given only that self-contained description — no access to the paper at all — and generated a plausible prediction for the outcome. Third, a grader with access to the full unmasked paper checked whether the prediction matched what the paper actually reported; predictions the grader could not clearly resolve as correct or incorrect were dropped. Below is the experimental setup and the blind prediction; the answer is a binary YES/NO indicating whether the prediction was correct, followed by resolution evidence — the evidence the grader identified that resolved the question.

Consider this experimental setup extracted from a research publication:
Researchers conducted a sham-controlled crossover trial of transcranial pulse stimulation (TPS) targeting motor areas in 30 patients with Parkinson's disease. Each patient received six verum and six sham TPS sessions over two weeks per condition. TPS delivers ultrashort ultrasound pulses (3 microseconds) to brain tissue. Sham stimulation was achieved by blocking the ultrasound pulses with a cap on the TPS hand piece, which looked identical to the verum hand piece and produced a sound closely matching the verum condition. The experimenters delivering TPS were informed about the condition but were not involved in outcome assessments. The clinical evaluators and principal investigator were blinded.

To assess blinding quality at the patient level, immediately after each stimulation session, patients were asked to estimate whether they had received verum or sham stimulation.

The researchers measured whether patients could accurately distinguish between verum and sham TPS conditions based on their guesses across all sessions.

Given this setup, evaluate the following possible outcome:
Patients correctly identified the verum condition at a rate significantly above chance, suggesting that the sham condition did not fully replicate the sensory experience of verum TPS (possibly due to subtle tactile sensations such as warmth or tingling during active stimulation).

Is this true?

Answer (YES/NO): NO